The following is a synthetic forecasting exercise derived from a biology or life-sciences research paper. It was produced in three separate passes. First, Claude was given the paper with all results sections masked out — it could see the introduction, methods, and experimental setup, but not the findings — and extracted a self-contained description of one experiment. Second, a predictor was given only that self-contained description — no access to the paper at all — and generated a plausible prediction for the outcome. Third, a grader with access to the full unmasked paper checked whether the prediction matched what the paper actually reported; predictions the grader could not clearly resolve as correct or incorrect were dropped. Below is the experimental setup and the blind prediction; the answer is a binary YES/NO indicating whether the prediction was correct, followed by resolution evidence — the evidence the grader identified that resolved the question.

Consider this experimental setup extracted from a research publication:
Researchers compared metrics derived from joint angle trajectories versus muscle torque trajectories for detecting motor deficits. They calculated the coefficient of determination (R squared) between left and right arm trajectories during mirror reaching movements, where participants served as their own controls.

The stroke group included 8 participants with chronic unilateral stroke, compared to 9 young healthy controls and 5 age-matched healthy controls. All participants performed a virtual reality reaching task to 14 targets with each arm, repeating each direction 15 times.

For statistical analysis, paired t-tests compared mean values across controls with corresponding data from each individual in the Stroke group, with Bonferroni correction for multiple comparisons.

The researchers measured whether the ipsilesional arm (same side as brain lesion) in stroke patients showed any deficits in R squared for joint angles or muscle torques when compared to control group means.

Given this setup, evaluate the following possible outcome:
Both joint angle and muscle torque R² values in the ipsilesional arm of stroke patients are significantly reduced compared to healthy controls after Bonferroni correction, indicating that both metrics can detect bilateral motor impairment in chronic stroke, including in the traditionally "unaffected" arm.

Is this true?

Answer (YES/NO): NO